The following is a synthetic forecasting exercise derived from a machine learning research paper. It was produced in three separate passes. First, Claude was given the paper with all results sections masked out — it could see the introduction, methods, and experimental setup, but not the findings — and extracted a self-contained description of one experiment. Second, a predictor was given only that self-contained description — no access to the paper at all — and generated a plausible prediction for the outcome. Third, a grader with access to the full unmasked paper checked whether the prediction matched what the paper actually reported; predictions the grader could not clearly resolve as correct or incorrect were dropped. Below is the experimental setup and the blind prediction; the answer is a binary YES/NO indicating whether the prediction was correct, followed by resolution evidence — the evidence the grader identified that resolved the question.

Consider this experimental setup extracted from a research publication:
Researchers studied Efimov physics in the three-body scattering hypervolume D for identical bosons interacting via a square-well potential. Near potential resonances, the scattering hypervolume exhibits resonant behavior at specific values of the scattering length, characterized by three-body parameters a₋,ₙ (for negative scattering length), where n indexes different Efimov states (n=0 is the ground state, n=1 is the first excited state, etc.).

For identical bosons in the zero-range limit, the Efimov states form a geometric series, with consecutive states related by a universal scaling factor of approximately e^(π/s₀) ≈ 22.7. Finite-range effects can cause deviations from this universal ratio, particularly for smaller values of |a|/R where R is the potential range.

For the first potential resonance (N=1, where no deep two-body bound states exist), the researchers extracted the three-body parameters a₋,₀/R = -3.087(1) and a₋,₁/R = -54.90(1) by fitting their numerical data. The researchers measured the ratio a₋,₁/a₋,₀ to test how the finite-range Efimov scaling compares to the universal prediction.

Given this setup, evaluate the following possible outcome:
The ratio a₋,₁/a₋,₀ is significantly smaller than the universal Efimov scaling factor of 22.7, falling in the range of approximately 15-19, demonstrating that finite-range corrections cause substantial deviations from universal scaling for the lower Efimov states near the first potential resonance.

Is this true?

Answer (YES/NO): YES